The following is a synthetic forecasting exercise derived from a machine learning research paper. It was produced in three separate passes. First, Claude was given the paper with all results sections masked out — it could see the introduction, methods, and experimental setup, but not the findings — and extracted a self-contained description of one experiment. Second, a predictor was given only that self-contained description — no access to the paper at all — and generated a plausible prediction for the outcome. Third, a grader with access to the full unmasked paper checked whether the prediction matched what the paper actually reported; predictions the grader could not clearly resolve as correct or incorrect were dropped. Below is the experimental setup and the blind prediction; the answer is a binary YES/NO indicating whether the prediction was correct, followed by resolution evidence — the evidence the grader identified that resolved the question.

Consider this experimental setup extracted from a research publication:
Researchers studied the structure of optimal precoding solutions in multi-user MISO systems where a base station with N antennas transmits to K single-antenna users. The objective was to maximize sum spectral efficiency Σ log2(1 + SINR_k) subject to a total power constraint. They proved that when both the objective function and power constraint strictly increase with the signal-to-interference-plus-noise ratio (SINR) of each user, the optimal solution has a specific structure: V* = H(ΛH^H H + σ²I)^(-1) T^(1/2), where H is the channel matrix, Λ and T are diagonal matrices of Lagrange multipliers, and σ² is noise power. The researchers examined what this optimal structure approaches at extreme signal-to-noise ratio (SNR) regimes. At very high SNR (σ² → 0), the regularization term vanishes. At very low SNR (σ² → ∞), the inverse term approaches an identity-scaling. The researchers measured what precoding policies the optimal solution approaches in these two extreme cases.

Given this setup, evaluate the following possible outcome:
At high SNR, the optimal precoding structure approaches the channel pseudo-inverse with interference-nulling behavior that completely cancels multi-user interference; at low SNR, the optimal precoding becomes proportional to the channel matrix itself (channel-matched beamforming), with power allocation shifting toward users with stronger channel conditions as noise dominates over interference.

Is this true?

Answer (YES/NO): NO